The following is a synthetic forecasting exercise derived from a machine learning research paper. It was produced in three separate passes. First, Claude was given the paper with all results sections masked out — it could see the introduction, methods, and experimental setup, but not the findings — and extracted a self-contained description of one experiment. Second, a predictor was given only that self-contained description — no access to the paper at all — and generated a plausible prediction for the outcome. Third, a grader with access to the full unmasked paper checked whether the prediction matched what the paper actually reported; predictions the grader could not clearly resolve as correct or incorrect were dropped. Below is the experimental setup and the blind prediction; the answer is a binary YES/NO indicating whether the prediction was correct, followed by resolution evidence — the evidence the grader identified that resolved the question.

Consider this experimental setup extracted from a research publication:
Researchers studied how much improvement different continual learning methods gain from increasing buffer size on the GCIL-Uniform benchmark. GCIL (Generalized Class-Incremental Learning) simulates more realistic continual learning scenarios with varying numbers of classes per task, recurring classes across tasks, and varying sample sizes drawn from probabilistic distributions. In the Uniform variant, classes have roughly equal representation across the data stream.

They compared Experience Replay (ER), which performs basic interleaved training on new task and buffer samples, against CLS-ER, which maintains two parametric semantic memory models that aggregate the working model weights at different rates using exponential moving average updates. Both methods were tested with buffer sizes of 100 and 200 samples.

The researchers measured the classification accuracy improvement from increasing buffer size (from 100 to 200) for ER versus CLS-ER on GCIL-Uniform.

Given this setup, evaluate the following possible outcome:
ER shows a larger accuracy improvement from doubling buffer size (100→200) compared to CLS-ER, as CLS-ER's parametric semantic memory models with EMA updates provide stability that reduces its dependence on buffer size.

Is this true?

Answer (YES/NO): NO